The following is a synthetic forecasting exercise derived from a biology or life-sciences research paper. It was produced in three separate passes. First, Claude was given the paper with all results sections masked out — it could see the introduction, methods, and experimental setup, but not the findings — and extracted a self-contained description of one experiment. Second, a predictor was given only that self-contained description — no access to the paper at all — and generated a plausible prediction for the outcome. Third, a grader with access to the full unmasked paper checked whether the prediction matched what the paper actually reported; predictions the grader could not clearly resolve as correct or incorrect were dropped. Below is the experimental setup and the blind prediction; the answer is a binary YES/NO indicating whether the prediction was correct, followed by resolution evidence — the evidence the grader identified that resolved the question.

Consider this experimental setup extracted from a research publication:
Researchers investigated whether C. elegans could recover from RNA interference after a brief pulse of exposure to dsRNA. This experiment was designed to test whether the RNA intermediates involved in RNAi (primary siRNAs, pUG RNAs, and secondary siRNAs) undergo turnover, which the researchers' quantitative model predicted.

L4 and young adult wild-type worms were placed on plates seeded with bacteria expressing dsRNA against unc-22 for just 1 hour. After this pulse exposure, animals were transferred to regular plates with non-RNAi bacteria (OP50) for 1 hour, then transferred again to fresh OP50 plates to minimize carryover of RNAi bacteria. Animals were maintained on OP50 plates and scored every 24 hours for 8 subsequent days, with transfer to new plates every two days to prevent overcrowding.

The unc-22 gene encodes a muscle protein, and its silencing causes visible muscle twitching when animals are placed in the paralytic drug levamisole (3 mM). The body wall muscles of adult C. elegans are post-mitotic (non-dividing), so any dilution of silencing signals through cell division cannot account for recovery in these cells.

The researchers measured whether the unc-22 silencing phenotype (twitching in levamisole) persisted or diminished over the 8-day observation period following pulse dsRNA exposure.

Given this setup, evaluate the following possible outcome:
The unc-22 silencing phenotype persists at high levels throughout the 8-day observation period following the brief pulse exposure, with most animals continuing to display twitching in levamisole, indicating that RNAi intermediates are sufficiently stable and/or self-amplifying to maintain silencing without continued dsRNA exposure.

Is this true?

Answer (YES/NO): NO